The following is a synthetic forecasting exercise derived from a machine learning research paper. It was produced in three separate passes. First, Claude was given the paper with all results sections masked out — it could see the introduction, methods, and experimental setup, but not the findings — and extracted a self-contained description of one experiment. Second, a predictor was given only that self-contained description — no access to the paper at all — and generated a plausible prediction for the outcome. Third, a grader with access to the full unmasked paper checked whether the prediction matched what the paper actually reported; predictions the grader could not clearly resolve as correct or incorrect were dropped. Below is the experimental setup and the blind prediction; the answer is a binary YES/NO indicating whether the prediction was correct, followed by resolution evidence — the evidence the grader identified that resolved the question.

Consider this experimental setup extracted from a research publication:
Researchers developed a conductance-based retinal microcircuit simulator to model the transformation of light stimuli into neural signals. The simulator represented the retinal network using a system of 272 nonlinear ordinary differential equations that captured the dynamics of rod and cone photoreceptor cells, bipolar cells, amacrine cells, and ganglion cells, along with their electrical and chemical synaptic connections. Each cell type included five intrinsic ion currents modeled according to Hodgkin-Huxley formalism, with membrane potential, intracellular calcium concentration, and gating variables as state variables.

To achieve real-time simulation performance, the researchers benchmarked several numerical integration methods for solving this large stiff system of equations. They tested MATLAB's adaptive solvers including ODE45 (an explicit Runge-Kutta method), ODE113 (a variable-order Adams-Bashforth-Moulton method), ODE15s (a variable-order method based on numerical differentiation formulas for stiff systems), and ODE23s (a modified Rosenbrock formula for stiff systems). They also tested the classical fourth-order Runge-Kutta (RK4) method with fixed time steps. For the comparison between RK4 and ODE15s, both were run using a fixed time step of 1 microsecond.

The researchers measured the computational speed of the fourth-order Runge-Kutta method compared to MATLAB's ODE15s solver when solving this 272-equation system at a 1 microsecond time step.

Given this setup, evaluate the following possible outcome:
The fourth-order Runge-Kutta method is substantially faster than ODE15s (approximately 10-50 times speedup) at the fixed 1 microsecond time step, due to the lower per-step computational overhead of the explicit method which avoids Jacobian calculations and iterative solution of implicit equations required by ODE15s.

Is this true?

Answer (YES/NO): NO